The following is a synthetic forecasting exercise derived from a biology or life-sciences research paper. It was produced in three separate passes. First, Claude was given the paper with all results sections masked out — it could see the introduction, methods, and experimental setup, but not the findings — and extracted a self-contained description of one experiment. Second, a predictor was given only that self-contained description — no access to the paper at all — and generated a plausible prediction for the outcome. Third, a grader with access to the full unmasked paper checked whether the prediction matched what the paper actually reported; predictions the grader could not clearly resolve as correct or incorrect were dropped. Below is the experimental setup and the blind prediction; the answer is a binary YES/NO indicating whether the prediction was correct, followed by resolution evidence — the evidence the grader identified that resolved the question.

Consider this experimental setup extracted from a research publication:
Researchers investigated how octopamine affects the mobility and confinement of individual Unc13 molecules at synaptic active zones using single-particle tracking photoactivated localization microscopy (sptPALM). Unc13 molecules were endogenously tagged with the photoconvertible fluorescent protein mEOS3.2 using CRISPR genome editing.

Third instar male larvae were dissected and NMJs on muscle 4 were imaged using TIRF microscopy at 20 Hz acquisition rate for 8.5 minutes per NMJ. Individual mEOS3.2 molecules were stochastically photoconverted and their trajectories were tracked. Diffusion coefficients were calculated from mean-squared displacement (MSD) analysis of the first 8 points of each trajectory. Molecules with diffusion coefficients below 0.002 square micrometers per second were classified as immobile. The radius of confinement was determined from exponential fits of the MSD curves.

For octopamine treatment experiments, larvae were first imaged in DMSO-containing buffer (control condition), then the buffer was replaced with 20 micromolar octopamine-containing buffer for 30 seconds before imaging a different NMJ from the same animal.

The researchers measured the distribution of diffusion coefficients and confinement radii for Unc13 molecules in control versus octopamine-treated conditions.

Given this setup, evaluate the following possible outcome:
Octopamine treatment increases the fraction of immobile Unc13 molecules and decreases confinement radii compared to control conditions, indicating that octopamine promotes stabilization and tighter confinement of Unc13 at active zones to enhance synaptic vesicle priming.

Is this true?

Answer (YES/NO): YES